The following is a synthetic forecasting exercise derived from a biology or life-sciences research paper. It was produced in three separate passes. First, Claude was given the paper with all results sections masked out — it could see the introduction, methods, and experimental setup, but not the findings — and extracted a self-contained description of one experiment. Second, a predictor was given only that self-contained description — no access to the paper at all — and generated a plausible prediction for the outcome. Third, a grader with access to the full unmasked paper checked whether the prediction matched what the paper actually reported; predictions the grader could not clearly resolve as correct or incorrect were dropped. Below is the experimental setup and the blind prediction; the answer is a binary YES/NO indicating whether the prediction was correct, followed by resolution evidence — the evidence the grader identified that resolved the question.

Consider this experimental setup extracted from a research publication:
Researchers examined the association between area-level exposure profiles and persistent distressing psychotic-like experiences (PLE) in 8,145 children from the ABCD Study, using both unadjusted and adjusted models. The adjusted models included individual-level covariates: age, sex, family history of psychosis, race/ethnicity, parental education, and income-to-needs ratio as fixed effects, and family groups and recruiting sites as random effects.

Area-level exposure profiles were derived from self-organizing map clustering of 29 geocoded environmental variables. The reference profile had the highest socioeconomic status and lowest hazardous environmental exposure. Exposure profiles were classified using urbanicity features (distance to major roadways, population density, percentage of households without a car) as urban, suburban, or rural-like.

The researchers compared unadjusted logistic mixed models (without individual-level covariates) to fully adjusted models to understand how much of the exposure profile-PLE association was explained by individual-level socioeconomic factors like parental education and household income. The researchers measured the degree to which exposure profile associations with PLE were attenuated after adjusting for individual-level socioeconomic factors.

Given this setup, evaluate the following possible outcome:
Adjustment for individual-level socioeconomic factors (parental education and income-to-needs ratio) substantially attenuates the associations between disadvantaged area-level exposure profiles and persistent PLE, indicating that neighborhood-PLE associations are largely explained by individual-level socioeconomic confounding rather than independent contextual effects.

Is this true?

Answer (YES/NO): NO